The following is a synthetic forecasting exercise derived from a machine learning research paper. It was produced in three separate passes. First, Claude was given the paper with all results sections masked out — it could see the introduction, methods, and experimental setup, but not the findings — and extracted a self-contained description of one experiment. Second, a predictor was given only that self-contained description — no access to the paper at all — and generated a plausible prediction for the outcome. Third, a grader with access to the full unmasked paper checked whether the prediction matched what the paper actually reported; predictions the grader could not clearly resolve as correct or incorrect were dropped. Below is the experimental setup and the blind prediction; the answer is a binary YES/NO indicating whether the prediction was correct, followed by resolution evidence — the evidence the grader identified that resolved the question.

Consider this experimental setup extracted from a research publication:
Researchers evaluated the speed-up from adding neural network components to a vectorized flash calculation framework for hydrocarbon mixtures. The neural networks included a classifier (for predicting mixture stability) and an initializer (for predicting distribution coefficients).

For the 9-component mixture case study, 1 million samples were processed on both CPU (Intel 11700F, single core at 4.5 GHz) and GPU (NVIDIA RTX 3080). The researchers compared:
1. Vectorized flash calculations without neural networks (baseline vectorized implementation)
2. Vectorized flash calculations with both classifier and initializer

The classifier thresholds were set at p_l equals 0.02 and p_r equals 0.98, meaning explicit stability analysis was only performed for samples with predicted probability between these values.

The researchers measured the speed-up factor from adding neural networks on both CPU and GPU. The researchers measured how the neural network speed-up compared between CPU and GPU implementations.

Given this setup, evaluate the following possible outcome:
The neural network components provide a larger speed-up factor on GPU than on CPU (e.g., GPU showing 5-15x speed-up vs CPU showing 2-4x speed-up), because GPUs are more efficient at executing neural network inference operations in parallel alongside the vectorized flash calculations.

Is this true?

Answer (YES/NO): NO